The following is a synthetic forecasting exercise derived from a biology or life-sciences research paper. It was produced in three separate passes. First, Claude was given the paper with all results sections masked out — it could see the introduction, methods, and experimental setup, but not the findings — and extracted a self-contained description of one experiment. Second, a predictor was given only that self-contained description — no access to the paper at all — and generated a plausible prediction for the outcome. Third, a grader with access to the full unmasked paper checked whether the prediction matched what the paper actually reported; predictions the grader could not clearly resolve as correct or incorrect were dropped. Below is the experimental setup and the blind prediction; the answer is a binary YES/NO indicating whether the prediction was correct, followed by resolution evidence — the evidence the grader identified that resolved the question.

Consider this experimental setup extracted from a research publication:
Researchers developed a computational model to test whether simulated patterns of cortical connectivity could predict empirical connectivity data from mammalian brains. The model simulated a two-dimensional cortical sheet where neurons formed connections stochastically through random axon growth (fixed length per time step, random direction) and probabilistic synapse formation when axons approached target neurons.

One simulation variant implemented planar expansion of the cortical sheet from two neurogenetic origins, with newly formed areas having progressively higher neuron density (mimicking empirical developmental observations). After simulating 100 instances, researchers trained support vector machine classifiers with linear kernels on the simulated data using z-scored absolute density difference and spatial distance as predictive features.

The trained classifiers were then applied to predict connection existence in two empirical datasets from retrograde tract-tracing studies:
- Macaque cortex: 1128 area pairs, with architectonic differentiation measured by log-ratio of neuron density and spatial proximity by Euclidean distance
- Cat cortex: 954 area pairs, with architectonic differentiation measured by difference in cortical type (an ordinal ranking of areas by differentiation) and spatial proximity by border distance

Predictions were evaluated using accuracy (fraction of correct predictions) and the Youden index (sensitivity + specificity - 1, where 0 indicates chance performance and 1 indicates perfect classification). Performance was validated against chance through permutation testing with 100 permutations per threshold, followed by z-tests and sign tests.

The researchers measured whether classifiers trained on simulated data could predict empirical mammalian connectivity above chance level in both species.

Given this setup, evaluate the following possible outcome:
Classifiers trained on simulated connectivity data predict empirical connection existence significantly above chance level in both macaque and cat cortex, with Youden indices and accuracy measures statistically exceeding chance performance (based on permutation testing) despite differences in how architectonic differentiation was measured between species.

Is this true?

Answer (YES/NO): YES